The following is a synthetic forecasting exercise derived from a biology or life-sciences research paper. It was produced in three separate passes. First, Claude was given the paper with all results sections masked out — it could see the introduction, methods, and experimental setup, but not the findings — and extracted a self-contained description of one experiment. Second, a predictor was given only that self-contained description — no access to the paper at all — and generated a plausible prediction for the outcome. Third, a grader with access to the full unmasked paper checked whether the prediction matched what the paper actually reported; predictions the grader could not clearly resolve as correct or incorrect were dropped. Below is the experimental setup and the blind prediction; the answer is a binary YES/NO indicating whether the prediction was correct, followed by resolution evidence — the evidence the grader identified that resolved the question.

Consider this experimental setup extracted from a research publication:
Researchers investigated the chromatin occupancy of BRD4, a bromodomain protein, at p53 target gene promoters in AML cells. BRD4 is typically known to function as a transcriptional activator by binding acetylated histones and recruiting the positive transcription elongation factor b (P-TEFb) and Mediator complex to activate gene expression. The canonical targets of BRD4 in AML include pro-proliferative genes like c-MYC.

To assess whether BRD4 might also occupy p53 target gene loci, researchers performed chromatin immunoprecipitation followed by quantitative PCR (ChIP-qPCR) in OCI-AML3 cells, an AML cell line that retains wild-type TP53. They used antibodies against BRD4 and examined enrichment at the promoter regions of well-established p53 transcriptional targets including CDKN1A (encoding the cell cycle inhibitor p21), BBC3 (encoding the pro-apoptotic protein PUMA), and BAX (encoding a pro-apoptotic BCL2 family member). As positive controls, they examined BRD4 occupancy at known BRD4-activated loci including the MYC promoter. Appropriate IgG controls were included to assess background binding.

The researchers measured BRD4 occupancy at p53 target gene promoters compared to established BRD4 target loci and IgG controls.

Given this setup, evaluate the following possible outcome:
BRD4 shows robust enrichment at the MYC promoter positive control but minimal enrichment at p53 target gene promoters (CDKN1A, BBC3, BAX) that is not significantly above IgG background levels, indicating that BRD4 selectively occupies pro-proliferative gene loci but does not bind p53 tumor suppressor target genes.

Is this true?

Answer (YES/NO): NO